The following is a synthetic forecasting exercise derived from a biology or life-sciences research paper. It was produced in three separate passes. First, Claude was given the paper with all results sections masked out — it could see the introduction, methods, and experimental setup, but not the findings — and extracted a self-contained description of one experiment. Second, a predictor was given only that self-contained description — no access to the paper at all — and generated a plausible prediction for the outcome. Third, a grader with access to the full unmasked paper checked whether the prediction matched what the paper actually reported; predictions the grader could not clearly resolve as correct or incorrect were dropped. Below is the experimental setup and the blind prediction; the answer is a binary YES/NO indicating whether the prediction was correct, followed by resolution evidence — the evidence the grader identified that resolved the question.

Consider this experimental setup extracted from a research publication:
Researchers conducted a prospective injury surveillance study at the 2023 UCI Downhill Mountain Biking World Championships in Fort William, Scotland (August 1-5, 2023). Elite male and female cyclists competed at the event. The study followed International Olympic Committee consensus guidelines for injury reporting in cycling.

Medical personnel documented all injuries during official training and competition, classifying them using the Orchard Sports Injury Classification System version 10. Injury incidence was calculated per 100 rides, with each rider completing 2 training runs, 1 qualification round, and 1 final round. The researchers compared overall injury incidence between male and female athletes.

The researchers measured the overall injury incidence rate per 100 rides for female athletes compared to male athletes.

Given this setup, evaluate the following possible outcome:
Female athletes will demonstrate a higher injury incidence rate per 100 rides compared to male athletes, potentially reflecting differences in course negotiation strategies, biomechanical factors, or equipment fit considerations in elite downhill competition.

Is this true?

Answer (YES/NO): YES